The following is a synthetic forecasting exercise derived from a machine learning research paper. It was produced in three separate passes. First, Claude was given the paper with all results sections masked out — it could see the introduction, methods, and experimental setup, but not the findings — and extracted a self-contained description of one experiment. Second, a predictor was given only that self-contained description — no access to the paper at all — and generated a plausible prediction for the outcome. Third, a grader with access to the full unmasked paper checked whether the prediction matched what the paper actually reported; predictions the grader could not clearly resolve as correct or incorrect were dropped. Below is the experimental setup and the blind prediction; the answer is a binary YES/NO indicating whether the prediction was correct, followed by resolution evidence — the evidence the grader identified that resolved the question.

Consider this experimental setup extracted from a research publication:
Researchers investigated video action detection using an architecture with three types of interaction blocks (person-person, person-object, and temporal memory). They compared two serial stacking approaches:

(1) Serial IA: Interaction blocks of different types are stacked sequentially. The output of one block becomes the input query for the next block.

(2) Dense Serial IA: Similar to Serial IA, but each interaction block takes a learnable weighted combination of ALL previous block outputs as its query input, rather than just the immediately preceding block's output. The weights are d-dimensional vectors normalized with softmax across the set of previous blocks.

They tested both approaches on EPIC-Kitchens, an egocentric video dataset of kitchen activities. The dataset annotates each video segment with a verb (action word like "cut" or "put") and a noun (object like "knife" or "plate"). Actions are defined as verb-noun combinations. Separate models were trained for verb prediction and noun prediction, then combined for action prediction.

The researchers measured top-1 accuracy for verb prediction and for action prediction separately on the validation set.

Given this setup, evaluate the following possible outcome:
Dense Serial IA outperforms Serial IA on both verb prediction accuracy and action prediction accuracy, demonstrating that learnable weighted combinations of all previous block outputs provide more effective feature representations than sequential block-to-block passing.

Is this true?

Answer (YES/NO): NO